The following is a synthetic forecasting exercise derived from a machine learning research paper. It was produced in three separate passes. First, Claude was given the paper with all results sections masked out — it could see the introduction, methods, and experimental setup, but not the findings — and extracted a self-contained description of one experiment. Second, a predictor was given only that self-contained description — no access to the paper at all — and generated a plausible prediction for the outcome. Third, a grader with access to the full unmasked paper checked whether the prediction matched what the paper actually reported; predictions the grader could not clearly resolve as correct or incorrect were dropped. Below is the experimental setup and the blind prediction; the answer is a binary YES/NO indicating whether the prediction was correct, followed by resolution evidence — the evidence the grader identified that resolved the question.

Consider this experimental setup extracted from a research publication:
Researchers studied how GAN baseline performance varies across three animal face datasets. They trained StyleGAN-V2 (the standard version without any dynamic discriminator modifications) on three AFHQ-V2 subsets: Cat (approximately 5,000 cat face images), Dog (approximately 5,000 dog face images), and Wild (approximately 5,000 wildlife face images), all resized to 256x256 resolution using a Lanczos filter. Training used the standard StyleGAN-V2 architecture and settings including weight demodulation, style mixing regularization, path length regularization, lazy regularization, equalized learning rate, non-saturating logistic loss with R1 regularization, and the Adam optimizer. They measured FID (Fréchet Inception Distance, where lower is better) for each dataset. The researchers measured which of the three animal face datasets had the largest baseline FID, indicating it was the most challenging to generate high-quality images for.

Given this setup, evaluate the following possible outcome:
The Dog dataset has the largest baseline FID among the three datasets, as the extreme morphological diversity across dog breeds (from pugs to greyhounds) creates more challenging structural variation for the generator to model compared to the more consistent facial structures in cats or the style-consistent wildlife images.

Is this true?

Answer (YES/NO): YES